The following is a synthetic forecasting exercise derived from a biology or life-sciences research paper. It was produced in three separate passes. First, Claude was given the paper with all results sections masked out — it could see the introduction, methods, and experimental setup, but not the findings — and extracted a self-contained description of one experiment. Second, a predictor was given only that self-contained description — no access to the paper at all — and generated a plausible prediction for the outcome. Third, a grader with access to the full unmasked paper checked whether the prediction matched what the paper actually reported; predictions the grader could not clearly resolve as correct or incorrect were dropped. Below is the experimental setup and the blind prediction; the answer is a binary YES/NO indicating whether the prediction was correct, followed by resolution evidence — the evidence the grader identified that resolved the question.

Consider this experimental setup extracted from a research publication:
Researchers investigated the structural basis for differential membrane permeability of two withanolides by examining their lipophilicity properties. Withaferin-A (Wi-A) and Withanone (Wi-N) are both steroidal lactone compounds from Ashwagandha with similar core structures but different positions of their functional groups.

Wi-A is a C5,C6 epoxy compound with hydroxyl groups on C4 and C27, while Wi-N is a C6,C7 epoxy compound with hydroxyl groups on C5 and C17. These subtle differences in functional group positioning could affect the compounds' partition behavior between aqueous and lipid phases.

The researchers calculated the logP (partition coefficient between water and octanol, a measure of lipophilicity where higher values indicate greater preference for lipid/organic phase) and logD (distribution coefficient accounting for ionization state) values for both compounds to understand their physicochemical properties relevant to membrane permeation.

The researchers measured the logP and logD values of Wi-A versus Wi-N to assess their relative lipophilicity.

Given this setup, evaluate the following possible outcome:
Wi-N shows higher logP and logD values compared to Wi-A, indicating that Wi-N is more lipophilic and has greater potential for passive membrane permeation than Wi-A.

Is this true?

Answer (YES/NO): NO